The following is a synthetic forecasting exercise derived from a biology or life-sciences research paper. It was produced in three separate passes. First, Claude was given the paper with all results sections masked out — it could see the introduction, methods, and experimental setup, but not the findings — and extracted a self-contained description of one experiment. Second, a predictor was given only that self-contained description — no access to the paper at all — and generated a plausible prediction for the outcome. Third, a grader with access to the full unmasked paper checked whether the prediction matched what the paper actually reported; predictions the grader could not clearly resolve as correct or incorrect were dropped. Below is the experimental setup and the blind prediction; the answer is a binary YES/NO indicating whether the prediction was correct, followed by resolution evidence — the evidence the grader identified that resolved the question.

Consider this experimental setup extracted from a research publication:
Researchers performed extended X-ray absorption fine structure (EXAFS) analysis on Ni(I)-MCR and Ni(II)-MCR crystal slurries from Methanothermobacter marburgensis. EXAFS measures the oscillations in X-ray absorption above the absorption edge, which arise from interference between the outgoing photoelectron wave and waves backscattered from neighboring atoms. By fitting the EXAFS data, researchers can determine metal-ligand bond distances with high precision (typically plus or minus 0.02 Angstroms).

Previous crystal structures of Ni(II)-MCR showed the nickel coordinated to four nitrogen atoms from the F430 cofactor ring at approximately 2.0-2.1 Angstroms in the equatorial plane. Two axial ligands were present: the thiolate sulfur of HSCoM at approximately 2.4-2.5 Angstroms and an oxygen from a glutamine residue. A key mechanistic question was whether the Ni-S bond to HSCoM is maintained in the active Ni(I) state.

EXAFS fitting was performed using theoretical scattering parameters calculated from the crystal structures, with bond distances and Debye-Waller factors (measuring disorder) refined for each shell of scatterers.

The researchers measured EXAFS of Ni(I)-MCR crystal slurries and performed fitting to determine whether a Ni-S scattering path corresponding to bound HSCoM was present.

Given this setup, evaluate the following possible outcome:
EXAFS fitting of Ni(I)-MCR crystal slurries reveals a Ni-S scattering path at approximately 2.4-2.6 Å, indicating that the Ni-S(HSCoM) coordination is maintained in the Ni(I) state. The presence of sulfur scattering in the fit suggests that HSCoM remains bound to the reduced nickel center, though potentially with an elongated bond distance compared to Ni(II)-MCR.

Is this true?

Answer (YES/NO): NO